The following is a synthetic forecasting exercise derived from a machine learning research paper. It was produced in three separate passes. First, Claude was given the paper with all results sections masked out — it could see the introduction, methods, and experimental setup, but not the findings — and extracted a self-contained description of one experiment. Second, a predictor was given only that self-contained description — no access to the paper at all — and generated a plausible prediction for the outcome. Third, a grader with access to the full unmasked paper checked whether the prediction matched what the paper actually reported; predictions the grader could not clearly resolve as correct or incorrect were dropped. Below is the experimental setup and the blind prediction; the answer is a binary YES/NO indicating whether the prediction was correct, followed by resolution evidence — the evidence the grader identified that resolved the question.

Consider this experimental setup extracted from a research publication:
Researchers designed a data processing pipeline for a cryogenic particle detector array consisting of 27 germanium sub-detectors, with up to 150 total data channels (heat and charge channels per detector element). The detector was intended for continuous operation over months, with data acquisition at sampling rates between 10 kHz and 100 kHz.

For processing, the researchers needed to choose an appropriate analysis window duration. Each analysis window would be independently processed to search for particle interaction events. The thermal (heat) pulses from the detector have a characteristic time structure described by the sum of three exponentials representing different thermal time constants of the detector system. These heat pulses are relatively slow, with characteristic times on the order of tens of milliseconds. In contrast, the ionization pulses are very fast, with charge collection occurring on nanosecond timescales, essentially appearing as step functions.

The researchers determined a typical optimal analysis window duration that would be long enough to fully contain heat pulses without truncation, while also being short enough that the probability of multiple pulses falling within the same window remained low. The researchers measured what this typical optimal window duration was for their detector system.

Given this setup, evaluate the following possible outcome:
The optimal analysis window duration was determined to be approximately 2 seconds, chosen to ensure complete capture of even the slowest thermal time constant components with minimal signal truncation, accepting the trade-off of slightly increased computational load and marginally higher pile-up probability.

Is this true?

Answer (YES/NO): NO